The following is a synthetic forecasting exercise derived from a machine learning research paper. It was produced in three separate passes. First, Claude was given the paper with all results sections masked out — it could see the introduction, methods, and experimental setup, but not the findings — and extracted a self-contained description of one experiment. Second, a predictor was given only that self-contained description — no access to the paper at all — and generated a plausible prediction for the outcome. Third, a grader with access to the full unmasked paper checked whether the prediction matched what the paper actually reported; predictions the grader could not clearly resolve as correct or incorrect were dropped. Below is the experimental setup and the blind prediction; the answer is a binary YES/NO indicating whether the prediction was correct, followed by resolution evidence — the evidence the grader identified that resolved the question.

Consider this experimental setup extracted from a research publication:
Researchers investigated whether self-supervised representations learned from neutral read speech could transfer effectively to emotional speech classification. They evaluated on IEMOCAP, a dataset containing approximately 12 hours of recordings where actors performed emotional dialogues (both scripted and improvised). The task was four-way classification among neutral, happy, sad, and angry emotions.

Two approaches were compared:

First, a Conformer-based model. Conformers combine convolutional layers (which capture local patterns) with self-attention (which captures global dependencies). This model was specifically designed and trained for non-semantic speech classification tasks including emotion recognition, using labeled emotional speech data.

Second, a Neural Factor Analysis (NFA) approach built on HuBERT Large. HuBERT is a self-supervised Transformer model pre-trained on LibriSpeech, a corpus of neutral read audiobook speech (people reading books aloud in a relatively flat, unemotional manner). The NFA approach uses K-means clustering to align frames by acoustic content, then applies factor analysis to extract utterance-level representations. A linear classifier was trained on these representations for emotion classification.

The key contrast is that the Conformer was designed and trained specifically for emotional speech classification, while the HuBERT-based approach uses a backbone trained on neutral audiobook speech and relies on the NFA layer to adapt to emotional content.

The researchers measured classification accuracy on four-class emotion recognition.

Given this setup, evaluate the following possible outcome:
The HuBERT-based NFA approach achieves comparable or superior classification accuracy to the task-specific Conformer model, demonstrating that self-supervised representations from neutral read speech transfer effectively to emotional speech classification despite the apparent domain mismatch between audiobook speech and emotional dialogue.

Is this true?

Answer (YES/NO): YES